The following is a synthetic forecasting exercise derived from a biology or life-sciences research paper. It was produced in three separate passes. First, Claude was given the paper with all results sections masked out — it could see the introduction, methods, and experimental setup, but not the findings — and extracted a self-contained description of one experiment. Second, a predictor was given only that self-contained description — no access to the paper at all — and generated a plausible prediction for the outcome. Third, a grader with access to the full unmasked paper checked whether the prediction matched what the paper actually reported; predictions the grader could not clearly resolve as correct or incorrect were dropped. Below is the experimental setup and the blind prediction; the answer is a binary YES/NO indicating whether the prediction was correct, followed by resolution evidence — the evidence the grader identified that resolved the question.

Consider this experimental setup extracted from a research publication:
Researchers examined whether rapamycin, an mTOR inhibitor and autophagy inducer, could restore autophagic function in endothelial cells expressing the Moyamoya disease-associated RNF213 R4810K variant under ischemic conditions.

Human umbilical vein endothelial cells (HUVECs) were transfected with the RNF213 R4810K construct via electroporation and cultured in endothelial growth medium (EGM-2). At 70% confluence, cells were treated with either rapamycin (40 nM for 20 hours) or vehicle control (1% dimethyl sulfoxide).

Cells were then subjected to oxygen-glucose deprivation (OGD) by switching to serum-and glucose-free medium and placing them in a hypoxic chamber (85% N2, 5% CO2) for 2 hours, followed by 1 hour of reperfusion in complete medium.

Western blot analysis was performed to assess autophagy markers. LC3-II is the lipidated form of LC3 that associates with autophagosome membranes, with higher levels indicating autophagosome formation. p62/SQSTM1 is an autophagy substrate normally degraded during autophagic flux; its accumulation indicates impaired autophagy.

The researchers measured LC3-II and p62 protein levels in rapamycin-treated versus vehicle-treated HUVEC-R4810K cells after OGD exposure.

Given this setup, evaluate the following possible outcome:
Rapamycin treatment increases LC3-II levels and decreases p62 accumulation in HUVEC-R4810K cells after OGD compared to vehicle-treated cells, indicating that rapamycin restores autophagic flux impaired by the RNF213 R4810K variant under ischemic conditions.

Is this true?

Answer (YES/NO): NO